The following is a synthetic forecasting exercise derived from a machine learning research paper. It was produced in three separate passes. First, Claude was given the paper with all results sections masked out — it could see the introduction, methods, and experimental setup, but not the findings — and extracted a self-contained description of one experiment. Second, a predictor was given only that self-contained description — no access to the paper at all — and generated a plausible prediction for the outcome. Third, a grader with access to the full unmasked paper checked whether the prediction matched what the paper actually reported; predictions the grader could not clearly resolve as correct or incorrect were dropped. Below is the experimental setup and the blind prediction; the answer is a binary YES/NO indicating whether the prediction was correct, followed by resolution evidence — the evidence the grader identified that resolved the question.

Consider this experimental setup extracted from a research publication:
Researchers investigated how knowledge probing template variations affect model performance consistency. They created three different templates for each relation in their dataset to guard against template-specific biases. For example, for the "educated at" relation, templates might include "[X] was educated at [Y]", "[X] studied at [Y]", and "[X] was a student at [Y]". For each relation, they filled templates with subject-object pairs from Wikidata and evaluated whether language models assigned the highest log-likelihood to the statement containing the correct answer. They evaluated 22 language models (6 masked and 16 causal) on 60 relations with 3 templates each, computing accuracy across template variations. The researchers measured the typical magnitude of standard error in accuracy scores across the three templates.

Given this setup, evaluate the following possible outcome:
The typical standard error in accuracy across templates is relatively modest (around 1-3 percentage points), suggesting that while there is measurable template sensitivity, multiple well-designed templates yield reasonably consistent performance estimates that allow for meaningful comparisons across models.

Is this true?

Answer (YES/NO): NO